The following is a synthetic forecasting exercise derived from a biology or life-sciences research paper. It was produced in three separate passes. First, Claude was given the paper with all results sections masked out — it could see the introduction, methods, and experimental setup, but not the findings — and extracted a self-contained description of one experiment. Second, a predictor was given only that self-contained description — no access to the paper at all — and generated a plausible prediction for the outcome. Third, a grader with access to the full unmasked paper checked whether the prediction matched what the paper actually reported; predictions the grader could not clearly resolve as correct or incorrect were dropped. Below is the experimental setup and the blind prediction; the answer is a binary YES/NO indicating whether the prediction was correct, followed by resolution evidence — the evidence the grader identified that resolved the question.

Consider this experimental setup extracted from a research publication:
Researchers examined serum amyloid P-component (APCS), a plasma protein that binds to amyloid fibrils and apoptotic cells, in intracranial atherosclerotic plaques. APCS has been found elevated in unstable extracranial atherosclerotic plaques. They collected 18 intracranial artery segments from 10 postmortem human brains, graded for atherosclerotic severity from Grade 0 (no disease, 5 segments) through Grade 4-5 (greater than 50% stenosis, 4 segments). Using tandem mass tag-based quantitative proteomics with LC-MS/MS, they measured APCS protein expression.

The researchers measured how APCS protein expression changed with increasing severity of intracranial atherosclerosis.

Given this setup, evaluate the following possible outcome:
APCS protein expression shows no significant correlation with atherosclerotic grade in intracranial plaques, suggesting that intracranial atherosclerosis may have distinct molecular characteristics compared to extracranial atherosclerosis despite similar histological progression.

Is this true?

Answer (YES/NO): NO